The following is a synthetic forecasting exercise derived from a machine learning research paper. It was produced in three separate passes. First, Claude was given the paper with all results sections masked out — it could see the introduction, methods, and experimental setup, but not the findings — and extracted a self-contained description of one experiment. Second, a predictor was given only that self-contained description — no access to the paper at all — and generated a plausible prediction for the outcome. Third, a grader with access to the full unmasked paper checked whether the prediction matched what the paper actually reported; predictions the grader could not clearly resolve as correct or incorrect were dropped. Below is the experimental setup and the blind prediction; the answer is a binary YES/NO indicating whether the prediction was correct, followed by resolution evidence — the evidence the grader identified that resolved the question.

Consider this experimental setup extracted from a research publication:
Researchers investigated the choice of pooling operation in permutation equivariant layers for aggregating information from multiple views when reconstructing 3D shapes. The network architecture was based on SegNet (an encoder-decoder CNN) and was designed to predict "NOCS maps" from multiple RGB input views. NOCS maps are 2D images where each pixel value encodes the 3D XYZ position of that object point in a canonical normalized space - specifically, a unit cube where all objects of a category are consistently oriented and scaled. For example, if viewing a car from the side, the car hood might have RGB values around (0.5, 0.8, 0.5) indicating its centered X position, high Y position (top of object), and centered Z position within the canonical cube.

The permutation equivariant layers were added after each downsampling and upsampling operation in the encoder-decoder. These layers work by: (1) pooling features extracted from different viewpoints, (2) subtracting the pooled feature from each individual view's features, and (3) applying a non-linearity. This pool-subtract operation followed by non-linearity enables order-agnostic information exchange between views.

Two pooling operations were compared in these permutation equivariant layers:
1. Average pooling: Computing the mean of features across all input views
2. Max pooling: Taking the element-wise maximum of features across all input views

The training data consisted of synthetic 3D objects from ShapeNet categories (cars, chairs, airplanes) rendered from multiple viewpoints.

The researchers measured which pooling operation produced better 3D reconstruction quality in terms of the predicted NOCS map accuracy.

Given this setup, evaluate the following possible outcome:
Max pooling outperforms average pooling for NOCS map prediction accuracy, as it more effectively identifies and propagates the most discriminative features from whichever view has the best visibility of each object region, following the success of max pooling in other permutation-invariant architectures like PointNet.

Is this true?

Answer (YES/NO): NO